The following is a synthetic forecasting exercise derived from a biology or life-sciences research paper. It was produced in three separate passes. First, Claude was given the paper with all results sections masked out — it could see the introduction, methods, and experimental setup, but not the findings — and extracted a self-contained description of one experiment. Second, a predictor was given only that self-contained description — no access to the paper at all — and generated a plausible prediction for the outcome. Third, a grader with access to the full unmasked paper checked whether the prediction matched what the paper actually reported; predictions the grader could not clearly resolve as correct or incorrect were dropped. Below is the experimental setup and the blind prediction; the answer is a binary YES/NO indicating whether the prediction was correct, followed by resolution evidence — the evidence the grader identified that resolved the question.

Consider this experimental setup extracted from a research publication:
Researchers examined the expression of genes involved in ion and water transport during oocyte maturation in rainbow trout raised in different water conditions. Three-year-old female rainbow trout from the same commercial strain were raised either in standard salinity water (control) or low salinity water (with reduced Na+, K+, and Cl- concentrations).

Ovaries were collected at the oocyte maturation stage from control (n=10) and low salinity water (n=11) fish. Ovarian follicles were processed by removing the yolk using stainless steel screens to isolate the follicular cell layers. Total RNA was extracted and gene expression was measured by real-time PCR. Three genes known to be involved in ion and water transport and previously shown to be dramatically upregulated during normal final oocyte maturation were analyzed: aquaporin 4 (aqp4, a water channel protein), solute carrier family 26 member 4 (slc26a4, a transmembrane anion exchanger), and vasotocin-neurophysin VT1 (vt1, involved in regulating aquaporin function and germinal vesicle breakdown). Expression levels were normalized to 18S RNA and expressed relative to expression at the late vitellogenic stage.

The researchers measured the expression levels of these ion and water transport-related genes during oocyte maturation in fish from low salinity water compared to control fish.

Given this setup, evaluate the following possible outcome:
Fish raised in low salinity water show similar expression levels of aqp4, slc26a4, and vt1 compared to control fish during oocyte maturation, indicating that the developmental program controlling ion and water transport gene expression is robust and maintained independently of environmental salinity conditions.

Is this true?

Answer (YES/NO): NO